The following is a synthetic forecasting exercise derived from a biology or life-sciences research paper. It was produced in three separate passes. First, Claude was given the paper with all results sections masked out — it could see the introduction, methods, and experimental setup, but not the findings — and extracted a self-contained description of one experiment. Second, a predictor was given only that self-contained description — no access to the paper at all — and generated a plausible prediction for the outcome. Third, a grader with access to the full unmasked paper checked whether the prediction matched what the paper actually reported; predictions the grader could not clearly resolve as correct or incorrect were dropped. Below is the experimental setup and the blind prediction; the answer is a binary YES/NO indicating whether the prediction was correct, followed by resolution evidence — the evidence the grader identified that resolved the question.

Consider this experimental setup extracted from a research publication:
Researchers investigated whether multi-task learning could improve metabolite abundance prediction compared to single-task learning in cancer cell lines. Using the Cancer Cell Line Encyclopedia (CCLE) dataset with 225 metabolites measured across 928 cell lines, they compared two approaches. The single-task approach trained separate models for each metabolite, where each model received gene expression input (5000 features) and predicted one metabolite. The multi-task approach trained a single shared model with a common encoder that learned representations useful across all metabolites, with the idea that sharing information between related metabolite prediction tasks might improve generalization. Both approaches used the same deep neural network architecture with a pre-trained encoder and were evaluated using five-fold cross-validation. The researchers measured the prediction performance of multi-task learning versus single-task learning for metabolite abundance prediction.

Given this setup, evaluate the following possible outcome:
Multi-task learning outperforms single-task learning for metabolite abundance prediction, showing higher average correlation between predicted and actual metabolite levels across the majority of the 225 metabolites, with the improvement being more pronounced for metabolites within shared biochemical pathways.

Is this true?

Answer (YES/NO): NO